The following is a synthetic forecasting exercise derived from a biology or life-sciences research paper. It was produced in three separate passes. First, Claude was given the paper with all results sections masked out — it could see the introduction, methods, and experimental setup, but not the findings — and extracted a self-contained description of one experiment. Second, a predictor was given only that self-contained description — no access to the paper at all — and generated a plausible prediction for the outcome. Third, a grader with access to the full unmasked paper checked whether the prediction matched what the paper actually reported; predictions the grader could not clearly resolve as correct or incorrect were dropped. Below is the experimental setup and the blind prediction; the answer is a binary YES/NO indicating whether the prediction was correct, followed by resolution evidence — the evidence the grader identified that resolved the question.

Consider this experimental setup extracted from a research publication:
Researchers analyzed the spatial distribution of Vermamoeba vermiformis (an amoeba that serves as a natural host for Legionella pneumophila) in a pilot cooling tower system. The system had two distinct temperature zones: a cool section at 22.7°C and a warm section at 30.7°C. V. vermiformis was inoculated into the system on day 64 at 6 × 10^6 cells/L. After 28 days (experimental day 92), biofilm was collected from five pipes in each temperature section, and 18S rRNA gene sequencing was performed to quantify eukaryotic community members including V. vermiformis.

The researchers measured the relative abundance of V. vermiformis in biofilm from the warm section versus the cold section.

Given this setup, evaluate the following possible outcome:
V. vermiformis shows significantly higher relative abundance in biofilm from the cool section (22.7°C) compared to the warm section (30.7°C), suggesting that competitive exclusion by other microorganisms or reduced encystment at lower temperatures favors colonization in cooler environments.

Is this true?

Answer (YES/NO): NO